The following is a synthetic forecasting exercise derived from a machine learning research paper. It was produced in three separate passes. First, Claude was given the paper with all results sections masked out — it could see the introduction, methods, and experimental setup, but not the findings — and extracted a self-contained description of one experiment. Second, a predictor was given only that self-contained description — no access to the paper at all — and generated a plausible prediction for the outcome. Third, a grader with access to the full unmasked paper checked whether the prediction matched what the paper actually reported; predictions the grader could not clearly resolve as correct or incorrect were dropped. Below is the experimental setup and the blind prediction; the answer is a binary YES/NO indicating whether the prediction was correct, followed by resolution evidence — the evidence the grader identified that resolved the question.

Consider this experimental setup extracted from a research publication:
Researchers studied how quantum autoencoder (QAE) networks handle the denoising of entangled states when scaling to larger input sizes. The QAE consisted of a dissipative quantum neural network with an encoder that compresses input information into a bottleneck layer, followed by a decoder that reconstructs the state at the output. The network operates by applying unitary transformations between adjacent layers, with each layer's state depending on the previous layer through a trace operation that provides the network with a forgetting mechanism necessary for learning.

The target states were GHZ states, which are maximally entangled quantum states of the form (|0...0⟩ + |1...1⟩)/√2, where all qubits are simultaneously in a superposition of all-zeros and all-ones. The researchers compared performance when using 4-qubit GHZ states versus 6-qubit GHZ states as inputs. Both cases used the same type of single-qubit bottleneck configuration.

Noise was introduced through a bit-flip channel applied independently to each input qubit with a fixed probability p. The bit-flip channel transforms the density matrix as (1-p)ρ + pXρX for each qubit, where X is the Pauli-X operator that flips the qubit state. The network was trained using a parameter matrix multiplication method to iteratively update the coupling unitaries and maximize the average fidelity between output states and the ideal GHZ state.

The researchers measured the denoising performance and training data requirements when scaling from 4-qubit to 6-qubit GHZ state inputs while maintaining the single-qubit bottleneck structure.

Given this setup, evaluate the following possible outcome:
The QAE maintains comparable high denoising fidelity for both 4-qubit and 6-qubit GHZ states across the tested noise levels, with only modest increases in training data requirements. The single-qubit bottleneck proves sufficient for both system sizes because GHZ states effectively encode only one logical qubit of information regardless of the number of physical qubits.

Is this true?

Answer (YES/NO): NO